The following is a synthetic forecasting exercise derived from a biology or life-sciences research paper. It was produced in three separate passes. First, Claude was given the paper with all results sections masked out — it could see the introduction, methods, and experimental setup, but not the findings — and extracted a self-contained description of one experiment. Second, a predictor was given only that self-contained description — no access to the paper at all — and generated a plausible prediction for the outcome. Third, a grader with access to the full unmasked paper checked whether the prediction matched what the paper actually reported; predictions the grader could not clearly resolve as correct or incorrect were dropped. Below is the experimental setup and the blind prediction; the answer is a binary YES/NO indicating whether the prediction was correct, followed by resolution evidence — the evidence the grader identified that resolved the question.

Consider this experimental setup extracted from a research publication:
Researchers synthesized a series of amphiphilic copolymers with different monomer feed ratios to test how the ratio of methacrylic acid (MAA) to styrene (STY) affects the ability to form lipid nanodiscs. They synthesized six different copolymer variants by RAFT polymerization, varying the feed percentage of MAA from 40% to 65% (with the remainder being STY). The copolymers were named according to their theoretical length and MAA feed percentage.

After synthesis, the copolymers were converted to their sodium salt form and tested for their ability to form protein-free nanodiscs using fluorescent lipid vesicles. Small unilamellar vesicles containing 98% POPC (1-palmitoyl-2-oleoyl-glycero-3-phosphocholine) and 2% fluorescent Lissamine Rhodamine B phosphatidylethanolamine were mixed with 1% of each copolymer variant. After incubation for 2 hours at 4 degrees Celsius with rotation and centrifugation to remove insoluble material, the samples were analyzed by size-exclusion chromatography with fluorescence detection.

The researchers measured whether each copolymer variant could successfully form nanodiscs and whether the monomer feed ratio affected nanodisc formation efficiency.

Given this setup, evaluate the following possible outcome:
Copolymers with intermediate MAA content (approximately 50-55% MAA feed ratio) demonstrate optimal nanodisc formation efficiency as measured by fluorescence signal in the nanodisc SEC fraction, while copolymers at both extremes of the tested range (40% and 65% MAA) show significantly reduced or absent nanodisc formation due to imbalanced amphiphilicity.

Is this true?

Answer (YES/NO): NO